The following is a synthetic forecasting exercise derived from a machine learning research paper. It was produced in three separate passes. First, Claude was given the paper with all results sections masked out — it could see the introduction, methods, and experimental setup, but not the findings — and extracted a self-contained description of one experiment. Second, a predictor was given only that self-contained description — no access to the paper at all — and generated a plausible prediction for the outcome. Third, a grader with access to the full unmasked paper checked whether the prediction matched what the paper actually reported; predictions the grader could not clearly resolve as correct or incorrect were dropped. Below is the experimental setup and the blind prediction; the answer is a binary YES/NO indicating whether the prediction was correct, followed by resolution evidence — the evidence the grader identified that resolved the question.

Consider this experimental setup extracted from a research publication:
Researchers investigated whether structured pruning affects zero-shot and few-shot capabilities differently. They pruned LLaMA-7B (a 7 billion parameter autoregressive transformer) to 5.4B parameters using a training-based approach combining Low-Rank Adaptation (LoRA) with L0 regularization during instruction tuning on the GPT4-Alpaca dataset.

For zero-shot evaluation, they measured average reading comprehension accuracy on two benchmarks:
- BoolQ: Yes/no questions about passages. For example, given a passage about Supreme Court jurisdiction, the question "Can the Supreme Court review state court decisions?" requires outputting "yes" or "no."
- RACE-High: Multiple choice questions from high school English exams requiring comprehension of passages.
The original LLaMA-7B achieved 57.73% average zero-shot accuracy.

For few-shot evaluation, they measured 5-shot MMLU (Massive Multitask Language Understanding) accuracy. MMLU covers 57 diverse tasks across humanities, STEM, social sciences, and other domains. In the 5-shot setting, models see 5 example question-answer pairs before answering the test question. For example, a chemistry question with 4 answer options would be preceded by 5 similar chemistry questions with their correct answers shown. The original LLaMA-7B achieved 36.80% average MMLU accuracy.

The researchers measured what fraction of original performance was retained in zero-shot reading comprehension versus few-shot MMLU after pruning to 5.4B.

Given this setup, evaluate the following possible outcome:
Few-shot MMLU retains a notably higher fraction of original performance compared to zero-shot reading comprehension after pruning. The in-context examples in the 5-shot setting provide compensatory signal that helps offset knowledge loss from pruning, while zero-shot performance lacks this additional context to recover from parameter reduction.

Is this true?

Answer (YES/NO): NO